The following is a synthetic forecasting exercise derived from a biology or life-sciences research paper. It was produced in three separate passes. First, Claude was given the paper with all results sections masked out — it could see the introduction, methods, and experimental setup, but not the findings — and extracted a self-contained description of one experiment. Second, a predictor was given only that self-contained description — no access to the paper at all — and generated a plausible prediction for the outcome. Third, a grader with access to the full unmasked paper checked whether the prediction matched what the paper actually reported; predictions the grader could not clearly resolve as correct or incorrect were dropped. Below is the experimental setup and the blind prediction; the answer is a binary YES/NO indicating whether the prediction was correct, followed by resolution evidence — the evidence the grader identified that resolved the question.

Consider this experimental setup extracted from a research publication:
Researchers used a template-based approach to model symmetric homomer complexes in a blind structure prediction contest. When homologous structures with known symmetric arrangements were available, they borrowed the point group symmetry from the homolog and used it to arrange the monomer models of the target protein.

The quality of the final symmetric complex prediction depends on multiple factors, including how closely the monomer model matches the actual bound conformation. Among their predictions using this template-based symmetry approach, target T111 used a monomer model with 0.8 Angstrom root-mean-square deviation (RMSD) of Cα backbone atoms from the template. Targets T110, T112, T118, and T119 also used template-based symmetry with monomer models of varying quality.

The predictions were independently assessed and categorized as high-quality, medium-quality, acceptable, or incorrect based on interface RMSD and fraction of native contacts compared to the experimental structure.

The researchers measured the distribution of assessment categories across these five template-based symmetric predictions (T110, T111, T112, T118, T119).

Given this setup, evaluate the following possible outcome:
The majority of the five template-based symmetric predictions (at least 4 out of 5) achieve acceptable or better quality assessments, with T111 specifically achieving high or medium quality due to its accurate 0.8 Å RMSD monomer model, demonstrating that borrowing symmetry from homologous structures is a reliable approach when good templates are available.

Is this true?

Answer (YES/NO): YES